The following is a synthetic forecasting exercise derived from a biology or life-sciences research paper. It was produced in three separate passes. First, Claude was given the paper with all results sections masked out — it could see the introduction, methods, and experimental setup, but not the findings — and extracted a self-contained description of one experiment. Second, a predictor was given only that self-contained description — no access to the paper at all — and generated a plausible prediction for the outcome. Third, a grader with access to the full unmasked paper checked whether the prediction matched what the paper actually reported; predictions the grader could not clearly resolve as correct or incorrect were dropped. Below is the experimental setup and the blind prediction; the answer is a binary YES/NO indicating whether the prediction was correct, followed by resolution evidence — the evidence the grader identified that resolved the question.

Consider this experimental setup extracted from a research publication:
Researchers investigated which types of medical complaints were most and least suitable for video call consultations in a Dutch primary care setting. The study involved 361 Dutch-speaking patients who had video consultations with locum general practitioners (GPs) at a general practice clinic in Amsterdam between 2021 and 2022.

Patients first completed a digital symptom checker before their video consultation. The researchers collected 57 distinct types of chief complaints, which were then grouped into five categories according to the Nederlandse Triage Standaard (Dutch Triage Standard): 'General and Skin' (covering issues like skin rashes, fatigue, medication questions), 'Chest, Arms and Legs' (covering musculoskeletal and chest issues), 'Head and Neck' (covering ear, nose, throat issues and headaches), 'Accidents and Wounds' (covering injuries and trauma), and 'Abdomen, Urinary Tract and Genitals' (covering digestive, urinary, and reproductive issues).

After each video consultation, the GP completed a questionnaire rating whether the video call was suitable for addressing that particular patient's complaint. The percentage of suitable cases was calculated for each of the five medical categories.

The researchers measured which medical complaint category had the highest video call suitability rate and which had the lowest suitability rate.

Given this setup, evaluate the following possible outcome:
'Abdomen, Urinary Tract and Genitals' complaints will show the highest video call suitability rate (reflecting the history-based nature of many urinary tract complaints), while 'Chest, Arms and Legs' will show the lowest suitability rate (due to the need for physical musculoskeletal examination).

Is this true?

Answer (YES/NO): NO